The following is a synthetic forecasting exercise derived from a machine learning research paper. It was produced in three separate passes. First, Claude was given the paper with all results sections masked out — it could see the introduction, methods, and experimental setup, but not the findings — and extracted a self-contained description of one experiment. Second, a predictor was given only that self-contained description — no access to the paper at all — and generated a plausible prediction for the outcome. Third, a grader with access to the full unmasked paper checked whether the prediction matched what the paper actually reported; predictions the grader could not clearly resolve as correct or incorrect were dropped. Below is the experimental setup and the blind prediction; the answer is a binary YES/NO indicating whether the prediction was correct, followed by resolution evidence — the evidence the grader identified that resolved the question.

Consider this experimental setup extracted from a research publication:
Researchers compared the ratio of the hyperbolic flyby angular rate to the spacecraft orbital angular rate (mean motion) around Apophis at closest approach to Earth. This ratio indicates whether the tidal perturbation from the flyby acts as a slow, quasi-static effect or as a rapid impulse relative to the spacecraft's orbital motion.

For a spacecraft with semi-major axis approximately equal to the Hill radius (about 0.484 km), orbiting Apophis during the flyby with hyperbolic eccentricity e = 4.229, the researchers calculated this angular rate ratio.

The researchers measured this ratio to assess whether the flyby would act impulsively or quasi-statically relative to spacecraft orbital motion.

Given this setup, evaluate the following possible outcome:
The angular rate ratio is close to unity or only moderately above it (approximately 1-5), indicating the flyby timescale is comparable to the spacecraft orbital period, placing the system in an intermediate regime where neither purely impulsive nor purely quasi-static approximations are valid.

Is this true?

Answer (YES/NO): NO